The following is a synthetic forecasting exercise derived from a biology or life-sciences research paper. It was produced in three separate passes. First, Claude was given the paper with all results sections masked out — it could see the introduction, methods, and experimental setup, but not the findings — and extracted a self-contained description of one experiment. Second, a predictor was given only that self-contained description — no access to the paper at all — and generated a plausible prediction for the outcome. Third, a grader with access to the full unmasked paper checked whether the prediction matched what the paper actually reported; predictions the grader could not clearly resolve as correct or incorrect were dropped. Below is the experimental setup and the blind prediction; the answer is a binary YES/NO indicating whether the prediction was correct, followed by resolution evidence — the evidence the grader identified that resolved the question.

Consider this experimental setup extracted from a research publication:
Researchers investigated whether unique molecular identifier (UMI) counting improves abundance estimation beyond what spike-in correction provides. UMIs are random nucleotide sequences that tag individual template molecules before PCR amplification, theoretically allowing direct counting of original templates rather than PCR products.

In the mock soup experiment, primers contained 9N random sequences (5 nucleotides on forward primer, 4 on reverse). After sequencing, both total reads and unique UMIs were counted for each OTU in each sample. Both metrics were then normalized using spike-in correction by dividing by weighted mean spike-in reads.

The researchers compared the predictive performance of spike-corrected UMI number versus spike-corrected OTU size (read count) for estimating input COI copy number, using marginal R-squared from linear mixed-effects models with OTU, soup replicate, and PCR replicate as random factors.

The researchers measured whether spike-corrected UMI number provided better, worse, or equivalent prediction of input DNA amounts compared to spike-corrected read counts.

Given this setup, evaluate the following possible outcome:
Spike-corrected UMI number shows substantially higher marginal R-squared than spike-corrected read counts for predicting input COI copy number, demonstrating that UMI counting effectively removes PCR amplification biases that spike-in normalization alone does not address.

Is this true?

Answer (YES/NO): NO